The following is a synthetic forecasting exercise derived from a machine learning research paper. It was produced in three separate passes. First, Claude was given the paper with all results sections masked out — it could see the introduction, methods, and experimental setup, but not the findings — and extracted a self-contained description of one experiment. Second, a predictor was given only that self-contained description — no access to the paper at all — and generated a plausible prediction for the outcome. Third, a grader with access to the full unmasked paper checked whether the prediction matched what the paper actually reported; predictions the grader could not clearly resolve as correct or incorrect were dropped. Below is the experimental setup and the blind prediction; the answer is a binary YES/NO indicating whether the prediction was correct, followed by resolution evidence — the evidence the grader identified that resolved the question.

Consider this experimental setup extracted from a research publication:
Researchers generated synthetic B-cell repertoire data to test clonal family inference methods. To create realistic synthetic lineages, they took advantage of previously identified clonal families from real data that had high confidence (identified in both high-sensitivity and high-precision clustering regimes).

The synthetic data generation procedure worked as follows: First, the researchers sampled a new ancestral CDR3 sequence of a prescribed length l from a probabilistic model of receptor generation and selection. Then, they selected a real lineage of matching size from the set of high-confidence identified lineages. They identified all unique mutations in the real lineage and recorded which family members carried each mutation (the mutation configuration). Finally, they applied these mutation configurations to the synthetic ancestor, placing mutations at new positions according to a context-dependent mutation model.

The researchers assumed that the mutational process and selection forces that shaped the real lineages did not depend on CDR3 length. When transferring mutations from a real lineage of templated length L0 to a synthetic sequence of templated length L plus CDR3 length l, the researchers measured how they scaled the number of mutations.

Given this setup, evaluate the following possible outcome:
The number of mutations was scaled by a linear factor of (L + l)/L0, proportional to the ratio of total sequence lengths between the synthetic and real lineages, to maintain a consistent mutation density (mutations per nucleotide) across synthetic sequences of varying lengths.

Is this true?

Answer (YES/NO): YES